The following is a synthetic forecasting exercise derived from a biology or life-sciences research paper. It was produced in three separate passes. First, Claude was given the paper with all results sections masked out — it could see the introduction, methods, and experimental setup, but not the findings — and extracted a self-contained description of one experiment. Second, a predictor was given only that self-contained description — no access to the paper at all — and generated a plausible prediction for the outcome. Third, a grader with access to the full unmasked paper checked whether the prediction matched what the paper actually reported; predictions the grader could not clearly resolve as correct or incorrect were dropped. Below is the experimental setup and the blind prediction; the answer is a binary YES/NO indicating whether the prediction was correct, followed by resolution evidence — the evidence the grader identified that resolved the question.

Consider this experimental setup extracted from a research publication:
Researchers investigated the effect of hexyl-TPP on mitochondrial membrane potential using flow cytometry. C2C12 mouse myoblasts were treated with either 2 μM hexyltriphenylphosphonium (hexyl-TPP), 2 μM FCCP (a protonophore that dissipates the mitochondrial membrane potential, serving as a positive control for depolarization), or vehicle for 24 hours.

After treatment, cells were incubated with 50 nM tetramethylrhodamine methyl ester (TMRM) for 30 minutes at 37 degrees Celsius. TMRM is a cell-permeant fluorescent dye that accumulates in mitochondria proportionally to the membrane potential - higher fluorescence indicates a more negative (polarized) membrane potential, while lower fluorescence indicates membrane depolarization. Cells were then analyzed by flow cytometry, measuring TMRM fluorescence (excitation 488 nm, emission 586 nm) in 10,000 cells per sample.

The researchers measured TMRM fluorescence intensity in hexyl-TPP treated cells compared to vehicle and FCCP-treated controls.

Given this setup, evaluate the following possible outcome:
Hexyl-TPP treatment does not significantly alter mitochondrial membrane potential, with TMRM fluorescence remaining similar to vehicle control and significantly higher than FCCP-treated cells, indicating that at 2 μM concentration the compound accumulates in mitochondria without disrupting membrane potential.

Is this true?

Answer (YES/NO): NO